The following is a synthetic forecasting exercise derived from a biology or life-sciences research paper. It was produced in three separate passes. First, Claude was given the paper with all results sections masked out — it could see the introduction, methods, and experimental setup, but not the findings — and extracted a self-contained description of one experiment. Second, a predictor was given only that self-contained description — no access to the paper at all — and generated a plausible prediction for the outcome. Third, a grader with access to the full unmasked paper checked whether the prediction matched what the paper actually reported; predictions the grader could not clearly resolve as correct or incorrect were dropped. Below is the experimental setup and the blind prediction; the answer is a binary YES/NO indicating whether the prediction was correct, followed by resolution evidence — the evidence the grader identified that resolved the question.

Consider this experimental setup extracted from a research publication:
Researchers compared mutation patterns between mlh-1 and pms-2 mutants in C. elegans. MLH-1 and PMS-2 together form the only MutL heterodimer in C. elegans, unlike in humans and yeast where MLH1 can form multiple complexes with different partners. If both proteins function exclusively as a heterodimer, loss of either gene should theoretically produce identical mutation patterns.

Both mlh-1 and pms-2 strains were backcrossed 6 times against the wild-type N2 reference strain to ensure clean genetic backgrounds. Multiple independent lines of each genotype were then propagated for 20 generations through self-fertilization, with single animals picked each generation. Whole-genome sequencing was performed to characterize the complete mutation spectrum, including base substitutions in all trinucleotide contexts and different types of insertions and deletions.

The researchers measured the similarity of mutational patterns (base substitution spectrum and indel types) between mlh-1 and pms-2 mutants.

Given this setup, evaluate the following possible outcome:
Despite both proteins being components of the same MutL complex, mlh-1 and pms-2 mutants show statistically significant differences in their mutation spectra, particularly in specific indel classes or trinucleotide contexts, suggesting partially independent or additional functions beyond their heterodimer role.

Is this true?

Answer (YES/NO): NO